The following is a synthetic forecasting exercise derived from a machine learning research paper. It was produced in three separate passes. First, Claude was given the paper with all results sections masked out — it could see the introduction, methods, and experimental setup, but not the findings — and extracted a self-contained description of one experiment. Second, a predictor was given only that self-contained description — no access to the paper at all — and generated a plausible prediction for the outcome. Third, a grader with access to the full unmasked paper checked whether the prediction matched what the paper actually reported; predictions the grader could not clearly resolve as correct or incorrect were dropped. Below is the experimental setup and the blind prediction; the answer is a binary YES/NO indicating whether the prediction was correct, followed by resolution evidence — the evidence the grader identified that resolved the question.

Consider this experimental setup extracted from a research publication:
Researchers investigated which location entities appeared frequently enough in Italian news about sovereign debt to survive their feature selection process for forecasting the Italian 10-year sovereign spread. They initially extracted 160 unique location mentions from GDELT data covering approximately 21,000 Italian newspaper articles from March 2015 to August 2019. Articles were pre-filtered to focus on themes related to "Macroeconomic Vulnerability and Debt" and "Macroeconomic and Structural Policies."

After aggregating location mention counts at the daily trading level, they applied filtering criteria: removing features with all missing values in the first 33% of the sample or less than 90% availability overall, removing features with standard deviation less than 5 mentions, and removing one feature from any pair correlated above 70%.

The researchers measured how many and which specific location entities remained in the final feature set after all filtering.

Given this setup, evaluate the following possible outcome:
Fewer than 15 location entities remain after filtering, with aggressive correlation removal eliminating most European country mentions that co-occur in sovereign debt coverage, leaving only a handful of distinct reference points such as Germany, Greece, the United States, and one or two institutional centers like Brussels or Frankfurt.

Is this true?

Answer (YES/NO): NO